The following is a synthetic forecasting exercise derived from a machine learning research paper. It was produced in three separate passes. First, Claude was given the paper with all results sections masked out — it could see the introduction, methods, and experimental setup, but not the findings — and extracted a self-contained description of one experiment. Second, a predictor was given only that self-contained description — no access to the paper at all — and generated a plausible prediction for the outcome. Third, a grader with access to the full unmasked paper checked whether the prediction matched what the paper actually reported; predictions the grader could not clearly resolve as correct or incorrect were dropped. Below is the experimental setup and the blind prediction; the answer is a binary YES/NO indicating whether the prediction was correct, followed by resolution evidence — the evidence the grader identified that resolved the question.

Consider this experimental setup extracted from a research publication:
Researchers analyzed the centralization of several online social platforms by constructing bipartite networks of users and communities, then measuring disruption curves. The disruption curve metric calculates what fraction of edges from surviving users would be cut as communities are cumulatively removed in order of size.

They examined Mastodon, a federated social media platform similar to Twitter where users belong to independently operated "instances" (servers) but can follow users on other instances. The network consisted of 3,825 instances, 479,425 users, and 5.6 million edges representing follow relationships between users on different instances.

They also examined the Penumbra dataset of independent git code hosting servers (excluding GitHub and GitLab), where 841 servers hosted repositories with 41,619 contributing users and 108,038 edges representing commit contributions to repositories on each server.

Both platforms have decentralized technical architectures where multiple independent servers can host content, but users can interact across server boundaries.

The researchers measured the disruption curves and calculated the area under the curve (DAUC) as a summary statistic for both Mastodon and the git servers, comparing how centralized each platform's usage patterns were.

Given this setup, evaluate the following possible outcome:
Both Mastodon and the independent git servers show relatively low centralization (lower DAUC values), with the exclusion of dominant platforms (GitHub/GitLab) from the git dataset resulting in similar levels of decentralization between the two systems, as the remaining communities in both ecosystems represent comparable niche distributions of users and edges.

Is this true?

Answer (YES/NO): NO